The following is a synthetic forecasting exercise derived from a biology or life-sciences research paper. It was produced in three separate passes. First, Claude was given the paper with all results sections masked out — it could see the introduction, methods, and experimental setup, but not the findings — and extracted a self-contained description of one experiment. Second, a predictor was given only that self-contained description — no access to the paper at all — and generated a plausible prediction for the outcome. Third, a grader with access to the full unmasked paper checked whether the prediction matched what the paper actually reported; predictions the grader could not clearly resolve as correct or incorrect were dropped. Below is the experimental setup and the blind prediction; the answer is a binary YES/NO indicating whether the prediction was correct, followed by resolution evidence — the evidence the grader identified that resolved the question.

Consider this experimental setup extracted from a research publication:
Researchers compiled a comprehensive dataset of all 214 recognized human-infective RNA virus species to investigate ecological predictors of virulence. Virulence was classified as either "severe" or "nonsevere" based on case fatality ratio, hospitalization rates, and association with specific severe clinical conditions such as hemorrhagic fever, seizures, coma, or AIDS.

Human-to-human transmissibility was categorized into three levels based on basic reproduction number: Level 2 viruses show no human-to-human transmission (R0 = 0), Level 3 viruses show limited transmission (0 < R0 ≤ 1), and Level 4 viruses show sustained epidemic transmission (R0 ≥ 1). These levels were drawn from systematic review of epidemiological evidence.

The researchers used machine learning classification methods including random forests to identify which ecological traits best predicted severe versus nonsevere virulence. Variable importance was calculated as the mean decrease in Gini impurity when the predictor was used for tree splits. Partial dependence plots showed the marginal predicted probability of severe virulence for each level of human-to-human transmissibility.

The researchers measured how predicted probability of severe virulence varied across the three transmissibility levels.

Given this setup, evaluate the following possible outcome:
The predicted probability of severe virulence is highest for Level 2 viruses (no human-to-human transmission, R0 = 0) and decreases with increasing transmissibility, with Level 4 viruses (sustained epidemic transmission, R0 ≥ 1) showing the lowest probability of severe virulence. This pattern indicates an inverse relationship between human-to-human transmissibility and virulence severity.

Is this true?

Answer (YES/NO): NO